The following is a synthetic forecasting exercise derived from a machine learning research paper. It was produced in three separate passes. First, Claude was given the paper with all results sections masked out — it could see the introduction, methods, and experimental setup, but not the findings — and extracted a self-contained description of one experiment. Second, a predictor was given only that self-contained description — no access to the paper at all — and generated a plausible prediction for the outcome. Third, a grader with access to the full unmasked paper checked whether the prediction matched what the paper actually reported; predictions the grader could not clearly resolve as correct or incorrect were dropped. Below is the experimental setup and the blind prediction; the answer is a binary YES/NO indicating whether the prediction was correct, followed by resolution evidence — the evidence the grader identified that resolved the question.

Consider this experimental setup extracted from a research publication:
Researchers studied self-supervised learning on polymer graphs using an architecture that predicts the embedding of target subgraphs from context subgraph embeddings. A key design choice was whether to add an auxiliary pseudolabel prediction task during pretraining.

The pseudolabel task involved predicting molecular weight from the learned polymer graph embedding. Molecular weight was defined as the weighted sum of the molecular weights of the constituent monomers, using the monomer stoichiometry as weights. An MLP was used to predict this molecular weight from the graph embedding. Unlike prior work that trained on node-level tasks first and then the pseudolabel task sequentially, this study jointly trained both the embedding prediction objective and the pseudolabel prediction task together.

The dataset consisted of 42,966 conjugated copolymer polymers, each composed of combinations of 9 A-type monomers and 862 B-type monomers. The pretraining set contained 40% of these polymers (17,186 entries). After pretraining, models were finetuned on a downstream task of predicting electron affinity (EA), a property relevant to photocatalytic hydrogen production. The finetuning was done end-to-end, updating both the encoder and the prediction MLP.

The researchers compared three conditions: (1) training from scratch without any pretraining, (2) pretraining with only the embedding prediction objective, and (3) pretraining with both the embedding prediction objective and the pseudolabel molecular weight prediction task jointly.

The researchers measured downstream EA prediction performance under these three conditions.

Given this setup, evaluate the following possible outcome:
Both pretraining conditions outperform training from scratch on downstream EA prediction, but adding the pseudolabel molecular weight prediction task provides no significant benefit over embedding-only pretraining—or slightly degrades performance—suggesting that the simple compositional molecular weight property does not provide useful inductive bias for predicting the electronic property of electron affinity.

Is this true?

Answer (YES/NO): NO